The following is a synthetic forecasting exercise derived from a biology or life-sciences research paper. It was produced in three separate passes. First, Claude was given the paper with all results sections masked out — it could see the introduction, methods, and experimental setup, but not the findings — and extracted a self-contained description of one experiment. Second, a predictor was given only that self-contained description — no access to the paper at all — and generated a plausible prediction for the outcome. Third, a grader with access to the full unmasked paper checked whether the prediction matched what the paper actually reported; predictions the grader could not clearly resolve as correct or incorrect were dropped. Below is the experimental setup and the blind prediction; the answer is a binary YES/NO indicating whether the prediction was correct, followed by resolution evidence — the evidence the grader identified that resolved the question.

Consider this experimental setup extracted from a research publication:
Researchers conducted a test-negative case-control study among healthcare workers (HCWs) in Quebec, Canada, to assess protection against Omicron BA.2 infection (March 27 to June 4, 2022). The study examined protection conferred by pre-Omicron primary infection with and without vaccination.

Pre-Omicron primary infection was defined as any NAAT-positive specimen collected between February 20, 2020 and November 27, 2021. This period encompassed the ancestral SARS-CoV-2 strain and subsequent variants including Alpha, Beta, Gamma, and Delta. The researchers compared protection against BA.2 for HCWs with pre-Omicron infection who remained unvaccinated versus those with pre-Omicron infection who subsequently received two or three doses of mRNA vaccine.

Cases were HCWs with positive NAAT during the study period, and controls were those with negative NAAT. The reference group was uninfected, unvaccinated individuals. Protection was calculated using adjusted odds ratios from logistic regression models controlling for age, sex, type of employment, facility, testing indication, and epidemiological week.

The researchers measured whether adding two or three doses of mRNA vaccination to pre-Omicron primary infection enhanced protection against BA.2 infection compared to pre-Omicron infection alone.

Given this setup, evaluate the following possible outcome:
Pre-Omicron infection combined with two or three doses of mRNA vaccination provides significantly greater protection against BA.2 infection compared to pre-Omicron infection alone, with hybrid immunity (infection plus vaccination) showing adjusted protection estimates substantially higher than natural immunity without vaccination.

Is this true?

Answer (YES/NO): YES